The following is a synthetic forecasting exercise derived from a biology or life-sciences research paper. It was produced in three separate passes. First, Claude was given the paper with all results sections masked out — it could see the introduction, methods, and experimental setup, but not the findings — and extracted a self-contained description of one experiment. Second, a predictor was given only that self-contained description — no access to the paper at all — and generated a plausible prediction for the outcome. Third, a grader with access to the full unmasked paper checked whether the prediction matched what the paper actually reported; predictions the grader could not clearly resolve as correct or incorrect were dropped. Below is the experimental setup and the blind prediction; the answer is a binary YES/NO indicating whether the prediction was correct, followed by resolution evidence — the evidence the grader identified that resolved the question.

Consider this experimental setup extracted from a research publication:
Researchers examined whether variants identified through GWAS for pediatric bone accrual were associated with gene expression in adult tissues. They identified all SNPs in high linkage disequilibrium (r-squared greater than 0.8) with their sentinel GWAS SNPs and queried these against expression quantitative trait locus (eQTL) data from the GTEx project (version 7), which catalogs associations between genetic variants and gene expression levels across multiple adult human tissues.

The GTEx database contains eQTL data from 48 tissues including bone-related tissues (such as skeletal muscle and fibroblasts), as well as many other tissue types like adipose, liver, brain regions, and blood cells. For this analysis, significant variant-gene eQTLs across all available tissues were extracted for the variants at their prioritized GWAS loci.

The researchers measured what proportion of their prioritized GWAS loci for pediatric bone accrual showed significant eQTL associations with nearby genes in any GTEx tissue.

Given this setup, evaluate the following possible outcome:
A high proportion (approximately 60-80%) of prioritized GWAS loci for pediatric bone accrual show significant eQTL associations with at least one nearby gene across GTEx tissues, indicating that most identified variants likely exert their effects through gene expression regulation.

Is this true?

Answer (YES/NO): NO